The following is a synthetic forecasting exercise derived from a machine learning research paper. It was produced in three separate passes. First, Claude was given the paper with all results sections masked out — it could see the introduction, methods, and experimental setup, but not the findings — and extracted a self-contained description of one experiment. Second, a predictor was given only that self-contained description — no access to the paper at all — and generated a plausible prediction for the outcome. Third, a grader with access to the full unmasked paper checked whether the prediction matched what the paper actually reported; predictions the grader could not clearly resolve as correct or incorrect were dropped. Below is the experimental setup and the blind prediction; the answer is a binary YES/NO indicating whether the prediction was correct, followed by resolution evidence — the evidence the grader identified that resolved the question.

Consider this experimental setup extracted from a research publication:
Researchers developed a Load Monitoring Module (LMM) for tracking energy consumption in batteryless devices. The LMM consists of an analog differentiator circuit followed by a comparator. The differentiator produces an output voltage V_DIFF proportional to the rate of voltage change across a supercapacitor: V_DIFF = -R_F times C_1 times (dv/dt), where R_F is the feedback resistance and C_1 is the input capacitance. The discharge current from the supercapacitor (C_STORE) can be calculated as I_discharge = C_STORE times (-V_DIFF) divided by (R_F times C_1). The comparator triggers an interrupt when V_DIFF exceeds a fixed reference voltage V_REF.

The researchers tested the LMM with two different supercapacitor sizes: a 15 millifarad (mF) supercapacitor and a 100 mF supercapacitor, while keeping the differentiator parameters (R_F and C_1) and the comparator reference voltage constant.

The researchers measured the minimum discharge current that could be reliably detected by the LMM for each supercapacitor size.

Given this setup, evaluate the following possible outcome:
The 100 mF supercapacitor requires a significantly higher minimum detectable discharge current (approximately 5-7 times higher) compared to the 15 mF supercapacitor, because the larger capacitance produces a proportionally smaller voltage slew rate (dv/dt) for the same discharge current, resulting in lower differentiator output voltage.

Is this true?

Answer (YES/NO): YES